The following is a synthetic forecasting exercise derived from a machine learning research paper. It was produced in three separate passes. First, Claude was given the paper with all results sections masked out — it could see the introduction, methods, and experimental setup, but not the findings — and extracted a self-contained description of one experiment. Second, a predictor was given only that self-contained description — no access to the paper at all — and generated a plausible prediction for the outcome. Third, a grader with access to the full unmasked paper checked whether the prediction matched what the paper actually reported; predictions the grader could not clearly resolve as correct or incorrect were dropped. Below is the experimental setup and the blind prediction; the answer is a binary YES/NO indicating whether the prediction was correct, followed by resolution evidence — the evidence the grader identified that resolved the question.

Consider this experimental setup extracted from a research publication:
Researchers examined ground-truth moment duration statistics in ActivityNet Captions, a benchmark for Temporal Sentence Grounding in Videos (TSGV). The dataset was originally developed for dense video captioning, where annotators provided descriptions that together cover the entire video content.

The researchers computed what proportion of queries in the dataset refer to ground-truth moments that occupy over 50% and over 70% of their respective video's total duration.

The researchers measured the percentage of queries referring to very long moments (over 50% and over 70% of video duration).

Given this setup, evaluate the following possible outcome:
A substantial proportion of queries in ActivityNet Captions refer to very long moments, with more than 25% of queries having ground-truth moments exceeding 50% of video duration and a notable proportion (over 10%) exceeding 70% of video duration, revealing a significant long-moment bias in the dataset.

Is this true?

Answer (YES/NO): NO